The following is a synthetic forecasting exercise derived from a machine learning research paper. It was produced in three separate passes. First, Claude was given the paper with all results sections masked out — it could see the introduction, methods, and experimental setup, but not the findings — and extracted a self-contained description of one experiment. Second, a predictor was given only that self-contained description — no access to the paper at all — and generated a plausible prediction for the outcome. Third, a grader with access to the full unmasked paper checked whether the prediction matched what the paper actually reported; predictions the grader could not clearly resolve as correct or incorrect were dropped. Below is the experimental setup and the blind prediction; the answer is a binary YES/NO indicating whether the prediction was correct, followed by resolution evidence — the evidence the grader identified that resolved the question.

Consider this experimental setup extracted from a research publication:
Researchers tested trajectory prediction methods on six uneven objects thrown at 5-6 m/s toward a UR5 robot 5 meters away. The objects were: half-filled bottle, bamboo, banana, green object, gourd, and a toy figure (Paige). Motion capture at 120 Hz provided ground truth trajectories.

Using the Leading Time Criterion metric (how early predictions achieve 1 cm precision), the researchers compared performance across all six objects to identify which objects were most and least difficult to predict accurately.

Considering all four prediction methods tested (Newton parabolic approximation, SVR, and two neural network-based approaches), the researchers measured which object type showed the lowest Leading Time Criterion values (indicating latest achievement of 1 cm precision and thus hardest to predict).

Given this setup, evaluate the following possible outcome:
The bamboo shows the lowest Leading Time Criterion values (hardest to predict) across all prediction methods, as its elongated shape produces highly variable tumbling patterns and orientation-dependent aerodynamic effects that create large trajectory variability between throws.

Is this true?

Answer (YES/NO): NO